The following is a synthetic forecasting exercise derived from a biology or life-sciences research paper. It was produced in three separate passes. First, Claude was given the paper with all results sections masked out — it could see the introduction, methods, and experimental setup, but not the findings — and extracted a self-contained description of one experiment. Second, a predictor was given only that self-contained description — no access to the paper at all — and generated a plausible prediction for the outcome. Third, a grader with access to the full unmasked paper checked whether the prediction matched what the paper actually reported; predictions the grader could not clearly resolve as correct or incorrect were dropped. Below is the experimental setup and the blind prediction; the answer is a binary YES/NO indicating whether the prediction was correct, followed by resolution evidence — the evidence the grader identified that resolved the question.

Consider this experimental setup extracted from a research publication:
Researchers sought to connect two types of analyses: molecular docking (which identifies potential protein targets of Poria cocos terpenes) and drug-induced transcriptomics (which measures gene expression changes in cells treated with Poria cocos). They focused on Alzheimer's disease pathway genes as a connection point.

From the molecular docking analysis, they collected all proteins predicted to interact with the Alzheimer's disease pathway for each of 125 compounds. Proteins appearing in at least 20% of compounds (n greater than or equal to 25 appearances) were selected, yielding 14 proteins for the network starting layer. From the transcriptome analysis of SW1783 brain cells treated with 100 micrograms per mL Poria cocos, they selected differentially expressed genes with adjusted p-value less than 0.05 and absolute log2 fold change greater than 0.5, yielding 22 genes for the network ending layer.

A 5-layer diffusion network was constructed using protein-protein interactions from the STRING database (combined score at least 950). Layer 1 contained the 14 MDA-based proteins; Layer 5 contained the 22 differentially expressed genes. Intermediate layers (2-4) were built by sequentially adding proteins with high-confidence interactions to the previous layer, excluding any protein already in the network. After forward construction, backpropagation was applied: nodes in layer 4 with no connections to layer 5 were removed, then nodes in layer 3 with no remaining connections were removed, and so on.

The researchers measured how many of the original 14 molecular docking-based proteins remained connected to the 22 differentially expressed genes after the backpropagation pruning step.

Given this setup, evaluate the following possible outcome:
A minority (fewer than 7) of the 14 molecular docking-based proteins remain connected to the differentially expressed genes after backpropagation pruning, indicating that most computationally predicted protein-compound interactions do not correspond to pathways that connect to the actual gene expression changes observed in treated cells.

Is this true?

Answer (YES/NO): NO